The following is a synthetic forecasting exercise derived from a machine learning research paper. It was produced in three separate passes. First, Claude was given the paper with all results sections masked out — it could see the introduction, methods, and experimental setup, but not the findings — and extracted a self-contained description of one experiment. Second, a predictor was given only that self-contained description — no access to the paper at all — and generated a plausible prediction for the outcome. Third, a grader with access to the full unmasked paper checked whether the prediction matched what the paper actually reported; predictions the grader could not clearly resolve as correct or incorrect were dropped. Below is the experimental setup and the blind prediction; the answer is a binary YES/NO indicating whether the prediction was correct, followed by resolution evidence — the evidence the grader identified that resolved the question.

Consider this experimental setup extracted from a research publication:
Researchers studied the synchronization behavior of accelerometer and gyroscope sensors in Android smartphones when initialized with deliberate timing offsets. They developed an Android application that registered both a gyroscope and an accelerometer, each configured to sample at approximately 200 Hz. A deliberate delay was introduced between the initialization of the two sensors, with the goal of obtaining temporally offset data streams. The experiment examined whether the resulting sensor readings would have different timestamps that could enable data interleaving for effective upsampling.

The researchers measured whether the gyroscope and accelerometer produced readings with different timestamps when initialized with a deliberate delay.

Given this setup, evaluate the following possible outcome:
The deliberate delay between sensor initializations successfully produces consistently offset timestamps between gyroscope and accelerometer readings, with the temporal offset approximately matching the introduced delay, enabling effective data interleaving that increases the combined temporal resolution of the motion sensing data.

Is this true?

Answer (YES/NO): NO